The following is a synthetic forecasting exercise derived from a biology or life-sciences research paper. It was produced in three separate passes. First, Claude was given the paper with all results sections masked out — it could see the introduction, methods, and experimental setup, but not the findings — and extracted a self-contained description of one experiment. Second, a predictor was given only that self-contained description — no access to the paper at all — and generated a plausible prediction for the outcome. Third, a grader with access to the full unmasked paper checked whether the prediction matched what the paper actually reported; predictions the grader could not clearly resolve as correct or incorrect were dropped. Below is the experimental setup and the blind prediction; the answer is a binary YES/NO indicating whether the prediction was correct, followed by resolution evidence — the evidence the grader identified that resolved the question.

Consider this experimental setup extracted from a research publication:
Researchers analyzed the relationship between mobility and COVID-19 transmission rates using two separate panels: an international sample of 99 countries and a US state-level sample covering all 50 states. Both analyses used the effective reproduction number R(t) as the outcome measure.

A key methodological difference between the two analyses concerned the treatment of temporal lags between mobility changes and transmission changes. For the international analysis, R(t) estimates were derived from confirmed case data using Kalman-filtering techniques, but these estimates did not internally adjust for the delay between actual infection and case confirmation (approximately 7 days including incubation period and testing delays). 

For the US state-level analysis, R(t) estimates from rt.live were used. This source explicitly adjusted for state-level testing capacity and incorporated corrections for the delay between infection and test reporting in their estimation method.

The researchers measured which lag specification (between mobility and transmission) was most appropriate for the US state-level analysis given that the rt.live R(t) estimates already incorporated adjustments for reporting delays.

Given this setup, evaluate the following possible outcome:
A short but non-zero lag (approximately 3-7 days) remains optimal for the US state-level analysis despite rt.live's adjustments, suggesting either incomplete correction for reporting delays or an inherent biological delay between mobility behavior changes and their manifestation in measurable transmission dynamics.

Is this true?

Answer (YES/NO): NO